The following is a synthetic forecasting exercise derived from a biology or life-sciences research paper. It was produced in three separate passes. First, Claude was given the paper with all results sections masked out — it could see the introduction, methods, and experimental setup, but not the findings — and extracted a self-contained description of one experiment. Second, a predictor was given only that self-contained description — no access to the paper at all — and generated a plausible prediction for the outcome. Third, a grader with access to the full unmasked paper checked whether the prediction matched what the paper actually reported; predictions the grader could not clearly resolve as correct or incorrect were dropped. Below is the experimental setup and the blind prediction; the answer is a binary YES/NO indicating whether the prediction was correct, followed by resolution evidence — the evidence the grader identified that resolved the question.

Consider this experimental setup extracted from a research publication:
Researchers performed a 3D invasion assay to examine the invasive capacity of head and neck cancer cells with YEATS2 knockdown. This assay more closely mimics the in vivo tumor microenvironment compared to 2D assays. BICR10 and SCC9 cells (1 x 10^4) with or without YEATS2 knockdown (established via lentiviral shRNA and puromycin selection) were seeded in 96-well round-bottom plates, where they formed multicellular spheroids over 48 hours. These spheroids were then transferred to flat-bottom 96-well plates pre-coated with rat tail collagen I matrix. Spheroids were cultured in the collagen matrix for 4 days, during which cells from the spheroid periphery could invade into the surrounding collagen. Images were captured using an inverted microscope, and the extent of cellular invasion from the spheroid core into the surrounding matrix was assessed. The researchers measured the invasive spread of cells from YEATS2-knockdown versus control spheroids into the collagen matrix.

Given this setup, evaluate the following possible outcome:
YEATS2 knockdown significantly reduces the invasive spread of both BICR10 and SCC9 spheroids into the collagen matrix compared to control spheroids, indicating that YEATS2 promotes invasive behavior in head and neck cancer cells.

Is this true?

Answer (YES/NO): YES